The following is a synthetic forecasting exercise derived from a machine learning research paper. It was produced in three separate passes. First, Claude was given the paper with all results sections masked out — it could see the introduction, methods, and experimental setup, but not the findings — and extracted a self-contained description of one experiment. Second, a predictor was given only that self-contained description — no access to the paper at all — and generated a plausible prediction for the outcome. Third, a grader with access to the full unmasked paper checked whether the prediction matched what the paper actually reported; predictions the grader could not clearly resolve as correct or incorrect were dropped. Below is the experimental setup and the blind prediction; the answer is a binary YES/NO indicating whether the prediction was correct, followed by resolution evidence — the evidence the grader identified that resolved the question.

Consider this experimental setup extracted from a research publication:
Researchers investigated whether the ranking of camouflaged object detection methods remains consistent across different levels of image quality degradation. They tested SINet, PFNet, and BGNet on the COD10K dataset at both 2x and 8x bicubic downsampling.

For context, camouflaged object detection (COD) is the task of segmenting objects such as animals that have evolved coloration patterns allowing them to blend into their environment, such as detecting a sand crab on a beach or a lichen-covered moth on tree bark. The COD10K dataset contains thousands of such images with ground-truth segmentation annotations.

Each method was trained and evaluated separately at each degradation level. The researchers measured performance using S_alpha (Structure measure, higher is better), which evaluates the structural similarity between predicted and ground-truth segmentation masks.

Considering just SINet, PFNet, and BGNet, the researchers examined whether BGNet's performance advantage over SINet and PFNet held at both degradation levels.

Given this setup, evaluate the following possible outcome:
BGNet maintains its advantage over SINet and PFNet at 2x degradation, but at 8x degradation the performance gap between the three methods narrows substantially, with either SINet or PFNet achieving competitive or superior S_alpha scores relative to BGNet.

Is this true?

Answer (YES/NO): YES